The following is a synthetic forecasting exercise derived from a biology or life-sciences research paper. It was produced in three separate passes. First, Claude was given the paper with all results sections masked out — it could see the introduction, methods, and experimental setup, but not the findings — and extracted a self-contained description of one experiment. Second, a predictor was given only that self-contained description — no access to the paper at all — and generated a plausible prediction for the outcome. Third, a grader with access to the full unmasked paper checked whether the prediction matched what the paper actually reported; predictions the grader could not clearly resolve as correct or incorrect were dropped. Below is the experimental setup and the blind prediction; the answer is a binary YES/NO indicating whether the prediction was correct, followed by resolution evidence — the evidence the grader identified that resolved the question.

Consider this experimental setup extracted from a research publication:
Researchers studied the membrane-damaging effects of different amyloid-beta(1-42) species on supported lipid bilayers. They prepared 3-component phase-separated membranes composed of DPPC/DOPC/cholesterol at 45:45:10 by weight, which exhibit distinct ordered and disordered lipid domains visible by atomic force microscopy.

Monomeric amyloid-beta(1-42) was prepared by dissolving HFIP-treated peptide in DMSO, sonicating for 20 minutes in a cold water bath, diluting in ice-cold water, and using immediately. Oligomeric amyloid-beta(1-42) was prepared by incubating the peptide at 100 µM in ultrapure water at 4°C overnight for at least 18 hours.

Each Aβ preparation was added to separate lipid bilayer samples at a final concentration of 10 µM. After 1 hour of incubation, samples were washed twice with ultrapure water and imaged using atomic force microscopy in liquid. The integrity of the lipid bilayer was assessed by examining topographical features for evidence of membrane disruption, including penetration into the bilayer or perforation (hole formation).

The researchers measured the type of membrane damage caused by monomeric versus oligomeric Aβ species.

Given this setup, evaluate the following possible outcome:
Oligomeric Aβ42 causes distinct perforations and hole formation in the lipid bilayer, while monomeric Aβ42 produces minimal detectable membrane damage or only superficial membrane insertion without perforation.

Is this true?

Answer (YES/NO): YES